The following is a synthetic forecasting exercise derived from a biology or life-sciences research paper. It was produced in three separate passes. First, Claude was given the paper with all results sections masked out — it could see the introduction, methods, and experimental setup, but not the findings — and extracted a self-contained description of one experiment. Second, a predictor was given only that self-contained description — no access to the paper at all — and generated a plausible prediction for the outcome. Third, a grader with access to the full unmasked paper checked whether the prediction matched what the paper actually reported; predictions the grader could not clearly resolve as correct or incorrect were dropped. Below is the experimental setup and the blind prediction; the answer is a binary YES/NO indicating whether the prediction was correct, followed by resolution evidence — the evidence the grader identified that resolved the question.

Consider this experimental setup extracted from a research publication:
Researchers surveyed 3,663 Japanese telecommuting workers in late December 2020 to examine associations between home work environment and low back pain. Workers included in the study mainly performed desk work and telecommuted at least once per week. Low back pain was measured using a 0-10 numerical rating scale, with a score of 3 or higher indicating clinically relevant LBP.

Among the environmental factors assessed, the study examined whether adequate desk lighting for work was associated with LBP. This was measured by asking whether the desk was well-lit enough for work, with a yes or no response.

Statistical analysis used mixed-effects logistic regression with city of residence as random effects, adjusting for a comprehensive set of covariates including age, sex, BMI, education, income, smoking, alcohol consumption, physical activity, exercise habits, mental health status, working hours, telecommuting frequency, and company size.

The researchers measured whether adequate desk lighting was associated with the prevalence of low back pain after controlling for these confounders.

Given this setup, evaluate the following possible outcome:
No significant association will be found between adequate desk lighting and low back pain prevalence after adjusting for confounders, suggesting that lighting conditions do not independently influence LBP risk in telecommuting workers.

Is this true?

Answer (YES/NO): NO